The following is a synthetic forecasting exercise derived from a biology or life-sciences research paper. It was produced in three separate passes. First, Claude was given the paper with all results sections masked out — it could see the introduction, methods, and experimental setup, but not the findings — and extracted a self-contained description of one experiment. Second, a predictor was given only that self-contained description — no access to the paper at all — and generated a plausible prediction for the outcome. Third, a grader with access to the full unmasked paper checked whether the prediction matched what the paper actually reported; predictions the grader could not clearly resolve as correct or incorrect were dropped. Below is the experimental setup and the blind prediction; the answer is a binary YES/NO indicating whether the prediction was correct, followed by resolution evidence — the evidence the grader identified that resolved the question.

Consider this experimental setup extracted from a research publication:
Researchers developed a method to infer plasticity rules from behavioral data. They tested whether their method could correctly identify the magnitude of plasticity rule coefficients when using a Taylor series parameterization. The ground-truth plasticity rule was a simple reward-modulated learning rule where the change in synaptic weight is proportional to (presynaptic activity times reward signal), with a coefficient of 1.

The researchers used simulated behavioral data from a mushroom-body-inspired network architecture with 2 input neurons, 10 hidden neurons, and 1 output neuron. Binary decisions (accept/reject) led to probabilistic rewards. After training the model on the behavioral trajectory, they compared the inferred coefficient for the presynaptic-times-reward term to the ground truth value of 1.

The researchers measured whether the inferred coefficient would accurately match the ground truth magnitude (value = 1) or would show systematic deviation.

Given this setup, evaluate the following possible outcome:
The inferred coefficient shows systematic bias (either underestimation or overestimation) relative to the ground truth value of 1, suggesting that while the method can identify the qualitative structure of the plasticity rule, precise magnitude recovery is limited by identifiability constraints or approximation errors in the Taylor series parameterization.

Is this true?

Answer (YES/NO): YES